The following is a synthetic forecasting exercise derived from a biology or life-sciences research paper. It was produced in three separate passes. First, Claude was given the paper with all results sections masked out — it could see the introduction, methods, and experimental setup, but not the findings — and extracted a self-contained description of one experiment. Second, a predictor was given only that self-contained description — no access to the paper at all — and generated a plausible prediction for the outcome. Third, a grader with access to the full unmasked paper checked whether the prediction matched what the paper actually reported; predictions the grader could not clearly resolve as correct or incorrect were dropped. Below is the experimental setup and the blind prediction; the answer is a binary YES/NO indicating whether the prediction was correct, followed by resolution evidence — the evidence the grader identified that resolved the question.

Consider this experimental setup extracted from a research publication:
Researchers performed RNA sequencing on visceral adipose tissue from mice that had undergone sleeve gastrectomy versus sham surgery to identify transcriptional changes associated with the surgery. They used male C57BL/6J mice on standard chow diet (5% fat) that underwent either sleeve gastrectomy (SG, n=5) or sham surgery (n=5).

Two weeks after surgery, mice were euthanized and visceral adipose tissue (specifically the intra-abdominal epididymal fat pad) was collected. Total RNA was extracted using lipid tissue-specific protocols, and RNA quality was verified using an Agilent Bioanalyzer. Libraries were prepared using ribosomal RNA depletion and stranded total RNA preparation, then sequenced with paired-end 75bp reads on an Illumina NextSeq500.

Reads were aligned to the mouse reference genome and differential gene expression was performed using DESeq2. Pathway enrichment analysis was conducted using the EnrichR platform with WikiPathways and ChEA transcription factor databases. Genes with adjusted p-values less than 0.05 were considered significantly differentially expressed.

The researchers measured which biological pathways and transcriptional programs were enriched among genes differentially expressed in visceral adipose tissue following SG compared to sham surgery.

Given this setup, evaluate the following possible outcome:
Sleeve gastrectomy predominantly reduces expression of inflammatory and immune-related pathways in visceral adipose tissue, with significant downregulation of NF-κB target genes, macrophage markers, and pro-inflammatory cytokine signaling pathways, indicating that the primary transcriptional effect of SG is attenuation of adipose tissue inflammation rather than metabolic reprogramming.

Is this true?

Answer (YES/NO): NO